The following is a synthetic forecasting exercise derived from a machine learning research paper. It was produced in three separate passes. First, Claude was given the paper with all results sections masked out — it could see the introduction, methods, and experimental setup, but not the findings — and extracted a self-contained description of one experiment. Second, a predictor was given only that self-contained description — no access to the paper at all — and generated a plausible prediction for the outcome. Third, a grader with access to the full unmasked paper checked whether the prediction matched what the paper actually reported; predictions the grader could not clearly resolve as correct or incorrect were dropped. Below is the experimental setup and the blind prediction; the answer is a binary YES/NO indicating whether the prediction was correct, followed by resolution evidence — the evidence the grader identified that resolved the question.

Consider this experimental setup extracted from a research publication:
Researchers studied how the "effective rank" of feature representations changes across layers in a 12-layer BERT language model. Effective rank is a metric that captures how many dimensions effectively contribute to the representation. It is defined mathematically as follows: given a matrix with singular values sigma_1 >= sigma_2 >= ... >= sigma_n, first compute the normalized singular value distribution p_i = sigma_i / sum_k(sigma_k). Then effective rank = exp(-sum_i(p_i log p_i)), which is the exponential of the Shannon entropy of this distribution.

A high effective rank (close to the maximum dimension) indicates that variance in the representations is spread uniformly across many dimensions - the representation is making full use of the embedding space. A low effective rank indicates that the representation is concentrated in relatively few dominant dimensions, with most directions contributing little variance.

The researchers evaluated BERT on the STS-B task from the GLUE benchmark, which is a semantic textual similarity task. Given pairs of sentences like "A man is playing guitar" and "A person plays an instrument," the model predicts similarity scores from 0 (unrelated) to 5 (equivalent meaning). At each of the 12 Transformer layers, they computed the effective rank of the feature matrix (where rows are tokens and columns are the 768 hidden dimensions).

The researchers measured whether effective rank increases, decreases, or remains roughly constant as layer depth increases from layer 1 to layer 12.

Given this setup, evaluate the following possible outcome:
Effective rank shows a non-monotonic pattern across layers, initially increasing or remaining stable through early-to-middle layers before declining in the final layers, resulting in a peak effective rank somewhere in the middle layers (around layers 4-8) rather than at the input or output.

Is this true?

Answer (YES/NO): NO